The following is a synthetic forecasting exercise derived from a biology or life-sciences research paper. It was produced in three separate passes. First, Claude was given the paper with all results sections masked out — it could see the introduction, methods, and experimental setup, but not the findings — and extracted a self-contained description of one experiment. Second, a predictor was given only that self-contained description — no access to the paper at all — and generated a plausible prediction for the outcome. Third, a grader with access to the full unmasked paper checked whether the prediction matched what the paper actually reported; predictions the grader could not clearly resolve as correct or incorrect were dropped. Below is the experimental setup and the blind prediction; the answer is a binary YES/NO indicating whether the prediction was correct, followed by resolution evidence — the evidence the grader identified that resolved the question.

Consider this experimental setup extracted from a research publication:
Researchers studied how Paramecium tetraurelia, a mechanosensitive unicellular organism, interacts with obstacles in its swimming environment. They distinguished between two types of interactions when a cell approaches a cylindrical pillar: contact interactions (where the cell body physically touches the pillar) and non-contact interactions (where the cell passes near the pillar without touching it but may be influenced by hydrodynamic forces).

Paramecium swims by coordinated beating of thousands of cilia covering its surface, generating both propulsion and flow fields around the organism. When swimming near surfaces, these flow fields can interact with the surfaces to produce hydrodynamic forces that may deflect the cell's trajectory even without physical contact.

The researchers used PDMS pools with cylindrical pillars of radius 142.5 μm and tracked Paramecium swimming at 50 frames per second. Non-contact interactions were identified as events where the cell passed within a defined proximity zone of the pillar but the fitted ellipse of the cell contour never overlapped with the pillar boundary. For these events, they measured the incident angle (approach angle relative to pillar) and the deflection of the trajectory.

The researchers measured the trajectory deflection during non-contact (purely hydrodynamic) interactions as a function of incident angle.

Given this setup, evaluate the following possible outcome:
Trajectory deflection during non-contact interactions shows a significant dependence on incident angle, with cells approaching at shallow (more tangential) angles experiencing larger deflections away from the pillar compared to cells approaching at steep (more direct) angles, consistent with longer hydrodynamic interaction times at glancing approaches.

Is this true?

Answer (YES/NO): NO